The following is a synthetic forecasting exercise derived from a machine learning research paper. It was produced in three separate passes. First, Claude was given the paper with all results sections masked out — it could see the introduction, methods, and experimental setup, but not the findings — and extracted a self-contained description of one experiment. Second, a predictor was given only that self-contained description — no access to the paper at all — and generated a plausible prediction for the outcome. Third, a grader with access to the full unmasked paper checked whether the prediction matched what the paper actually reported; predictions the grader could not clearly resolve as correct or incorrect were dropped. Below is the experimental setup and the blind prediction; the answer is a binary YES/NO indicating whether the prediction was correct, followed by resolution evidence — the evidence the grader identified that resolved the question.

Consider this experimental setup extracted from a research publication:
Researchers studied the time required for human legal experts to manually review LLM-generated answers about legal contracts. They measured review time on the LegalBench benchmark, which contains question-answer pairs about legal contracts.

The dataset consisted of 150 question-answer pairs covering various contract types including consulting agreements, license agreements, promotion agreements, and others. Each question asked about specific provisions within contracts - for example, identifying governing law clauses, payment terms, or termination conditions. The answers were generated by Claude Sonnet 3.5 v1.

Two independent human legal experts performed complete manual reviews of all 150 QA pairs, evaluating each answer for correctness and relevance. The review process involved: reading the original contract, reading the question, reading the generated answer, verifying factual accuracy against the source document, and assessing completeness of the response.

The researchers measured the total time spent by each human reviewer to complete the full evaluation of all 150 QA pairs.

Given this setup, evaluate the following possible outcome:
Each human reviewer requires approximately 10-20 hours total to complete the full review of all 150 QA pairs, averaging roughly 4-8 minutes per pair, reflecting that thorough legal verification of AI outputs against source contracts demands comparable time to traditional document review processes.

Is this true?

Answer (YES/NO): NO